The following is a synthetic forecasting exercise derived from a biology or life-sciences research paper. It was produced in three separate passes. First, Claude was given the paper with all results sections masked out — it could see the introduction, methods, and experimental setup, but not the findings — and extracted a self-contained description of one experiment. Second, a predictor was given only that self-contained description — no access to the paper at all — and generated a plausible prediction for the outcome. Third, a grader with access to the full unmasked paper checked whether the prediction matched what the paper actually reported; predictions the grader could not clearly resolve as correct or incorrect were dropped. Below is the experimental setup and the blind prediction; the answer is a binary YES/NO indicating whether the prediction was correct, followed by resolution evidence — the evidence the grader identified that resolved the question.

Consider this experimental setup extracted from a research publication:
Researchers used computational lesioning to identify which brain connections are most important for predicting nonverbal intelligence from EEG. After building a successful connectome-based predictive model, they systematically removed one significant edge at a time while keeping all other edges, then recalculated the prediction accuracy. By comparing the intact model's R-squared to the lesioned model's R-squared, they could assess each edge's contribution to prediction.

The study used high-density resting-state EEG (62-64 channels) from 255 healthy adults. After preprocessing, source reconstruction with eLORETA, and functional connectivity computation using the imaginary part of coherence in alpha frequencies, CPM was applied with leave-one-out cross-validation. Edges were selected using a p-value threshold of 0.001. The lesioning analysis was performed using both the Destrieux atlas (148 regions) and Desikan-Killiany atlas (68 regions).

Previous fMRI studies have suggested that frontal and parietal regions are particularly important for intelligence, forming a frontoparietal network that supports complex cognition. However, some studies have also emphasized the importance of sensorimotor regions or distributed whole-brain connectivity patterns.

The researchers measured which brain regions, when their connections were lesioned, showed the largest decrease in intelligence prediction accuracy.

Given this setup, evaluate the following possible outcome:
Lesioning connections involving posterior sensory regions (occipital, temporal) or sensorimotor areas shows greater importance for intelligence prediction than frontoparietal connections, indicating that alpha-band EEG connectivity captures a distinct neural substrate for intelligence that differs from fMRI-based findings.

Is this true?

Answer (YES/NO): NO